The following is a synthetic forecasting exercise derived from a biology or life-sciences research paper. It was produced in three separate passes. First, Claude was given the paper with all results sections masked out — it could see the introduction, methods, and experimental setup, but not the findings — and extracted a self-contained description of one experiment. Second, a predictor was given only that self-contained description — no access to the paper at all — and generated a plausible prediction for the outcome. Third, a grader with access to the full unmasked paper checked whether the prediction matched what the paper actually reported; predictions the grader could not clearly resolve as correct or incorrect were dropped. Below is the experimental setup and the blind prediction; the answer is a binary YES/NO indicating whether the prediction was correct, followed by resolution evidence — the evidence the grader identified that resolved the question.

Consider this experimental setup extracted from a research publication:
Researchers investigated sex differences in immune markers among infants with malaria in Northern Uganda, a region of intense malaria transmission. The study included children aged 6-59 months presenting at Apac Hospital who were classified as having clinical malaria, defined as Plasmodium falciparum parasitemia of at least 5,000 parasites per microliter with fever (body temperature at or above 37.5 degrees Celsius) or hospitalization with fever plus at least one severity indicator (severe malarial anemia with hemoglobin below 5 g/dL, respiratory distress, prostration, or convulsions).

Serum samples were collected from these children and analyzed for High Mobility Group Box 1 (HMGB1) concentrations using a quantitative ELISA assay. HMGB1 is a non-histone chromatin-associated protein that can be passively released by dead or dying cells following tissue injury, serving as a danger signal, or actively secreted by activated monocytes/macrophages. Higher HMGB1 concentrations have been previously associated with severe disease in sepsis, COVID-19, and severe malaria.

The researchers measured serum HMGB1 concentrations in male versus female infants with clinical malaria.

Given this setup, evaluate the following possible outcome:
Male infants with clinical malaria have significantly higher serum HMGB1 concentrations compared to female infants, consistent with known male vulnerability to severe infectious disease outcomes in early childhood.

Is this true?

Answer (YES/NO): NO